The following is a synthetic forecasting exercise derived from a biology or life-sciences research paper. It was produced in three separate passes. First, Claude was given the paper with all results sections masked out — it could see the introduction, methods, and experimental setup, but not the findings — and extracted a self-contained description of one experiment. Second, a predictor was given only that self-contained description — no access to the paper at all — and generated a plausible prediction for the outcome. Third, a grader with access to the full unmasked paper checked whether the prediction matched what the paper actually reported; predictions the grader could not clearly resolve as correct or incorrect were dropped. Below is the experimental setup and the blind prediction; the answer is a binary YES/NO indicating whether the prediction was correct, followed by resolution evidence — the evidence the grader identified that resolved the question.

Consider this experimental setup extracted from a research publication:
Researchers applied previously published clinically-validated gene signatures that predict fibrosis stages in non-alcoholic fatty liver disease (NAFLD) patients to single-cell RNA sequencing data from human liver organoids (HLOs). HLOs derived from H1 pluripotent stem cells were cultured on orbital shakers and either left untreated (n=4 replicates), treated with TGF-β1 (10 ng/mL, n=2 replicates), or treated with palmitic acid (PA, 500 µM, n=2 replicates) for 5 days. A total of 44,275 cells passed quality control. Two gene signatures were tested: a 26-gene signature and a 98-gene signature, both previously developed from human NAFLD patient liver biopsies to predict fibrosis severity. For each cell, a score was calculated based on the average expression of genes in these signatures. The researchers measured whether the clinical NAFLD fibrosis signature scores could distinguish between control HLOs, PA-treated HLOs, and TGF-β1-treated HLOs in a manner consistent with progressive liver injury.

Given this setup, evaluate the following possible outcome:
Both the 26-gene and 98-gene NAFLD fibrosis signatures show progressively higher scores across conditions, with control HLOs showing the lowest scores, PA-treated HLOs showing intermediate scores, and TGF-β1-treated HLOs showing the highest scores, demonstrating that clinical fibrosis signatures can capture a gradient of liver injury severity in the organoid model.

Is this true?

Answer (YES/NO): YES